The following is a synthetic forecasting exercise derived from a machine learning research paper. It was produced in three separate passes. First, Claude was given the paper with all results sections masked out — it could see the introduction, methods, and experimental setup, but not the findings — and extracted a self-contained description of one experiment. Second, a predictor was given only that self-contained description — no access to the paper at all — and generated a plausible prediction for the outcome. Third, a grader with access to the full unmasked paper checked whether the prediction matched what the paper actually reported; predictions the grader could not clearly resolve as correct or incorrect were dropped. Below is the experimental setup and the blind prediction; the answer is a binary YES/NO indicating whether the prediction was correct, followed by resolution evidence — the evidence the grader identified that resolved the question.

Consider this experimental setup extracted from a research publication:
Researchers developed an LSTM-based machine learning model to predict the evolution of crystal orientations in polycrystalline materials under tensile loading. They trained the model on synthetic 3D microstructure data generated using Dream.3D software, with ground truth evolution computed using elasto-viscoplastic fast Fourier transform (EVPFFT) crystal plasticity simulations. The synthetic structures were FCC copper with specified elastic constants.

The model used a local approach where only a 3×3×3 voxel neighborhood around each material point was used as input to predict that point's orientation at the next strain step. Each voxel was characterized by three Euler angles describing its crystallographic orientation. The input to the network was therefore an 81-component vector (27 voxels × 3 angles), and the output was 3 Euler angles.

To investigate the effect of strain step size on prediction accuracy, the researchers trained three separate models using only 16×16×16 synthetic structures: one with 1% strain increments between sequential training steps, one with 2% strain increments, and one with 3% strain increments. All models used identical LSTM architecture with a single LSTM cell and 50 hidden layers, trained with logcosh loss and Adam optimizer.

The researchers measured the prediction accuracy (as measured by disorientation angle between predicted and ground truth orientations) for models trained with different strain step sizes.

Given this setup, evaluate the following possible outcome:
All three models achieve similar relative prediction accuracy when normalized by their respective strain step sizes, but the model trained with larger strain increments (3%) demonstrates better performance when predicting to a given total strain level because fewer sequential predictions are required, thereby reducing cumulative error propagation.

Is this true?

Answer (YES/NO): NO